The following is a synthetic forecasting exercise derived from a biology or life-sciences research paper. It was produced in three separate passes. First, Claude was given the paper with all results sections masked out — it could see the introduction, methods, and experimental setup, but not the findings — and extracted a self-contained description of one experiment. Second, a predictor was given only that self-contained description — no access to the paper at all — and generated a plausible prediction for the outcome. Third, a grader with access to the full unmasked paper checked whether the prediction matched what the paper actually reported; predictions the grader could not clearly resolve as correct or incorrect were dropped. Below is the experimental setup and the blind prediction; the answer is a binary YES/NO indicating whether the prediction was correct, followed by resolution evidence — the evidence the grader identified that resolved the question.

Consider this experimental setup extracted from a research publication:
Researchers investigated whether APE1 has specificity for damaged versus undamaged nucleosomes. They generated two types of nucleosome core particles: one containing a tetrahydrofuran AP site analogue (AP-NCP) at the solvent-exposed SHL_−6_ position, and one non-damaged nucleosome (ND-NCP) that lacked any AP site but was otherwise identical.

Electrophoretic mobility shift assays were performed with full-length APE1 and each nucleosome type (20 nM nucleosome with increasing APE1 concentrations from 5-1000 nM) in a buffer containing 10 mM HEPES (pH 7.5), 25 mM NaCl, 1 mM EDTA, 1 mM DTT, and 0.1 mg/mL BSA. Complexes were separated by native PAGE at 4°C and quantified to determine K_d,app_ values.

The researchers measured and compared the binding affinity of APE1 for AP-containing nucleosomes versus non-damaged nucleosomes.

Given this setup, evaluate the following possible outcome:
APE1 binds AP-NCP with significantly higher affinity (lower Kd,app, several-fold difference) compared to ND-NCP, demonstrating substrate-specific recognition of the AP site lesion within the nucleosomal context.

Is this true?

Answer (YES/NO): YES